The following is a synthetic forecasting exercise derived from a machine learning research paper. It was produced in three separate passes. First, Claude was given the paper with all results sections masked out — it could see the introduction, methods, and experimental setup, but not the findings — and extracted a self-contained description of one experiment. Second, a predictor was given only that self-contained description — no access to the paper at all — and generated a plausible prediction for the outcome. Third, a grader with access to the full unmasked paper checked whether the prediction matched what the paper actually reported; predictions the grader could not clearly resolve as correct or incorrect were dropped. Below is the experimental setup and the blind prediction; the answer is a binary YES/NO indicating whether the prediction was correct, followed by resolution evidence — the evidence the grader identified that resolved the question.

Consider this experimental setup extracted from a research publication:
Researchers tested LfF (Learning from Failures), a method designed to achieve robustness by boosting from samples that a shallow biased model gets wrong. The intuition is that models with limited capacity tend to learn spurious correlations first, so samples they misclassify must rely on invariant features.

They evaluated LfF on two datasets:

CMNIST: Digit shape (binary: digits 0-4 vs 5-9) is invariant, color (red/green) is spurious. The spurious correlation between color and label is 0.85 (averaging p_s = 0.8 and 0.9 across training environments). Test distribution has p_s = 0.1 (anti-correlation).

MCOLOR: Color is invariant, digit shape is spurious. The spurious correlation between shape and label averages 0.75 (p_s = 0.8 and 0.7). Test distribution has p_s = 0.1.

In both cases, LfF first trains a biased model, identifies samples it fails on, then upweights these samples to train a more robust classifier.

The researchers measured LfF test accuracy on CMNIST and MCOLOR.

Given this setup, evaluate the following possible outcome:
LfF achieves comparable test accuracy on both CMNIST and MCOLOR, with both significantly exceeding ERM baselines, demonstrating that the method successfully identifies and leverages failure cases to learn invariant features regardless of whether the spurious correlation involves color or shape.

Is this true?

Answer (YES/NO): NO